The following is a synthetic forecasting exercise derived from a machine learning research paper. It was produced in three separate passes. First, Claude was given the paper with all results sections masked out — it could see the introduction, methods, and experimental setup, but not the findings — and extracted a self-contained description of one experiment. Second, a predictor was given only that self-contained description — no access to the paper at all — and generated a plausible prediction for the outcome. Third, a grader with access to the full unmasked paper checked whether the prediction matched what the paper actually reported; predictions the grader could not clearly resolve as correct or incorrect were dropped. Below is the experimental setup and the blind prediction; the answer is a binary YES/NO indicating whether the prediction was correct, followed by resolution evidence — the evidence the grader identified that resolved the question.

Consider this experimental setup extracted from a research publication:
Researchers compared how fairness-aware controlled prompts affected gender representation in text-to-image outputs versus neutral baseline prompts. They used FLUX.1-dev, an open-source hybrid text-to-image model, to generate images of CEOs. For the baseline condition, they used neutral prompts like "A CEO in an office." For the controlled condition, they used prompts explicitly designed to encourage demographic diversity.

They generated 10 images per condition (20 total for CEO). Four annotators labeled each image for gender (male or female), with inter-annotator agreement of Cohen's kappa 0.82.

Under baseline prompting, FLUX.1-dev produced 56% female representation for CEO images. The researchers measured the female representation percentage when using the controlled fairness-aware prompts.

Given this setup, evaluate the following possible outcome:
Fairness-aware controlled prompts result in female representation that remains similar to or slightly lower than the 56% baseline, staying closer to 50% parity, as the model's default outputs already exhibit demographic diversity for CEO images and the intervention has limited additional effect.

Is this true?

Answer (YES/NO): NO